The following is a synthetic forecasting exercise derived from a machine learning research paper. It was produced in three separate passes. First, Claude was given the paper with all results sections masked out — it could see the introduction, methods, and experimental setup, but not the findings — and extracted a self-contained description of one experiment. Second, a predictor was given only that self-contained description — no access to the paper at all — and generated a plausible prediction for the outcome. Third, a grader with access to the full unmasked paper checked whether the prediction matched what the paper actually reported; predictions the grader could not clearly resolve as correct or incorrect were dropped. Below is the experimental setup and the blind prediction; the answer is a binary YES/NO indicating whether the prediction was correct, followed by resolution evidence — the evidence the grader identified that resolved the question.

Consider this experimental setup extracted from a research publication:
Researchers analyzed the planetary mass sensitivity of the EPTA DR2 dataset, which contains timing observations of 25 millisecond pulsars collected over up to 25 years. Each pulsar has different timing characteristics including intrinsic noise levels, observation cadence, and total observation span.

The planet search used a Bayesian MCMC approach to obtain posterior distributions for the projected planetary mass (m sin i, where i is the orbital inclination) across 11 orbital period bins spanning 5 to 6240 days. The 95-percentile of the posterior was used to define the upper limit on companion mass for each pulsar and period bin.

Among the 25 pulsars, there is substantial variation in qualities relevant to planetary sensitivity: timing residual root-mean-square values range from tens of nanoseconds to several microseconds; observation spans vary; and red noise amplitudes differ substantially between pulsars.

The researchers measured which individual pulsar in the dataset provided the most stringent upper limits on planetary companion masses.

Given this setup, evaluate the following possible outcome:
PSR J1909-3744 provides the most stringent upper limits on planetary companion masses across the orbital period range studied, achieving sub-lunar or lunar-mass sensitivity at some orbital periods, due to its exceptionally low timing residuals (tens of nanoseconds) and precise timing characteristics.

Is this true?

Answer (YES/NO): YES